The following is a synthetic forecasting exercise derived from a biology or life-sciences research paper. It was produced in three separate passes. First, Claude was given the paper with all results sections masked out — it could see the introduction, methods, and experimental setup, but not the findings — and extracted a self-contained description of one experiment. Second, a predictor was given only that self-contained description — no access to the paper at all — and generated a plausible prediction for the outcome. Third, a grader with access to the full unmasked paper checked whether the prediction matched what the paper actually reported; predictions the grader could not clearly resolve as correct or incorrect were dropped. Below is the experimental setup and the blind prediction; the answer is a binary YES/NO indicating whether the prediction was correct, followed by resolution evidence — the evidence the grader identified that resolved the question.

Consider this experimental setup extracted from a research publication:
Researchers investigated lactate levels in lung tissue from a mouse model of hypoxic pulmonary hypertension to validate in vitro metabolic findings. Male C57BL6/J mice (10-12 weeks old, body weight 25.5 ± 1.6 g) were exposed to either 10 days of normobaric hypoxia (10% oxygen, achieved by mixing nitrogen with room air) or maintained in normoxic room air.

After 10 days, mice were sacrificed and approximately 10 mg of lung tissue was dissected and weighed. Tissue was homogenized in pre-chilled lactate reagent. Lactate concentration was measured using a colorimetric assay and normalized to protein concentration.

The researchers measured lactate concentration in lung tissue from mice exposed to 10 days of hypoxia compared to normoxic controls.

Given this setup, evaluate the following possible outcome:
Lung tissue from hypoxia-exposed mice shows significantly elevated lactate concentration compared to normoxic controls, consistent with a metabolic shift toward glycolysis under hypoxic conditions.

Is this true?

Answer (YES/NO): NO